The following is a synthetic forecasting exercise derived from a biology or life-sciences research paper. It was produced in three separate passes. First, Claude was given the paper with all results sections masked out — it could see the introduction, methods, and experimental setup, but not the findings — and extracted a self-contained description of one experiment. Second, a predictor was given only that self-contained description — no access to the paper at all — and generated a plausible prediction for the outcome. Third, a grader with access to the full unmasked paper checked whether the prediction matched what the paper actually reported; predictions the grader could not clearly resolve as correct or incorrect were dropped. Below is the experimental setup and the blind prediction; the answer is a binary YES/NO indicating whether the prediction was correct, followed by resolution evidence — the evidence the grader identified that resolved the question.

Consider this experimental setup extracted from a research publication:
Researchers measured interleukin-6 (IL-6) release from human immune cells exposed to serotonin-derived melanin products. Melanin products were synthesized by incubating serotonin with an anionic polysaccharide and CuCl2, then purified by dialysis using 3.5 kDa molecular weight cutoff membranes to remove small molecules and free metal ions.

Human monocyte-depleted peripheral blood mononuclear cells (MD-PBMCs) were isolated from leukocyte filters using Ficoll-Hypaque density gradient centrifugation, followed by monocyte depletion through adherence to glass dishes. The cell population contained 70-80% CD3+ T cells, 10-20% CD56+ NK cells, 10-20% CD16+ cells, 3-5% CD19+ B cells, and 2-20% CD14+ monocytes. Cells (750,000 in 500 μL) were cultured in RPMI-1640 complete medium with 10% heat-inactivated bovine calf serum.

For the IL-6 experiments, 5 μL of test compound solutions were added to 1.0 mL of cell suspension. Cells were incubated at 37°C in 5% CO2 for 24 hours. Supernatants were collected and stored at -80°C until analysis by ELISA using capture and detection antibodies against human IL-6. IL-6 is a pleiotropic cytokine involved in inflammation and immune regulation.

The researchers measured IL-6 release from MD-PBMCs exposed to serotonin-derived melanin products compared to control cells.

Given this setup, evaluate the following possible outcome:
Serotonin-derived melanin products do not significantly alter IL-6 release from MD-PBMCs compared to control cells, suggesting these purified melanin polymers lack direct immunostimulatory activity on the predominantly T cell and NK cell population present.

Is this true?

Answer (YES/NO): NO